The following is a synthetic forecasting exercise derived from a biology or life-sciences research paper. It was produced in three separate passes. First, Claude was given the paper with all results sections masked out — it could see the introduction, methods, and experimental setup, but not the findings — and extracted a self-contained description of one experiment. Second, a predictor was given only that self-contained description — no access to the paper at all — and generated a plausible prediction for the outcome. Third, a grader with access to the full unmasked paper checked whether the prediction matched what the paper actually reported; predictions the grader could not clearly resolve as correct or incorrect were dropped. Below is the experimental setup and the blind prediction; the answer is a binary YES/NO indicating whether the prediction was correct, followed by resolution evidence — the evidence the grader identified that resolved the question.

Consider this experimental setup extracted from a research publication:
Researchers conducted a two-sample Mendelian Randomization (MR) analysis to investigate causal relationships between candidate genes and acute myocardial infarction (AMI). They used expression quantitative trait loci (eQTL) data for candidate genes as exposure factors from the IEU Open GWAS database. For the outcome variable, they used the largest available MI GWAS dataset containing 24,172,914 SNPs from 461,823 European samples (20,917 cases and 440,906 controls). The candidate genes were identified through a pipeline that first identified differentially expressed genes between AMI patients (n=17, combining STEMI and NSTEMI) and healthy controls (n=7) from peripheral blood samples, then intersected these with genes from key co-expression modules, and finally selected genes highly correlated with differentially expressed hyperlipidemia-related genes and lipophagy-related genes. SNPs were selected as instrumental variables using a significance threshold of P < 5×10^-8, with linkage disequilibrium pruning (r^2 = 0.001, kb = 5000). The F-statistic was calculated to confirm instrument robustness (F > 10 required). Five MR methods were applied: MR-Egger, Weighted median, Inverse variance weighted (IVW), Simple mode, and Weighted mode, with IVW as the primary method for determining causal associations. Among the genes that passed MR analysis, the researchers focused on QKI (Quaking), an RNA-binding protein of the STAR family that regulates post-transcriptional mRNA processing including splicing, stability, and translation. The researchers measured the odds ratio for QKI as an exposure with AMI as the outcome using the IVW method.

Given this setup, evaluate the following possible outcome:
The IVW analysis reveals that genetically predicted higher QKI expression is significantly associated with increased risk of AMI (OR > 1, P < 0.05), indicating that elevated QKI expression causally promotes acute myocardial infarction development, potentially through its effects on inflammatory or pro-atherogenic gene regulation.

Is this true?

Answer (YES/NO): NO